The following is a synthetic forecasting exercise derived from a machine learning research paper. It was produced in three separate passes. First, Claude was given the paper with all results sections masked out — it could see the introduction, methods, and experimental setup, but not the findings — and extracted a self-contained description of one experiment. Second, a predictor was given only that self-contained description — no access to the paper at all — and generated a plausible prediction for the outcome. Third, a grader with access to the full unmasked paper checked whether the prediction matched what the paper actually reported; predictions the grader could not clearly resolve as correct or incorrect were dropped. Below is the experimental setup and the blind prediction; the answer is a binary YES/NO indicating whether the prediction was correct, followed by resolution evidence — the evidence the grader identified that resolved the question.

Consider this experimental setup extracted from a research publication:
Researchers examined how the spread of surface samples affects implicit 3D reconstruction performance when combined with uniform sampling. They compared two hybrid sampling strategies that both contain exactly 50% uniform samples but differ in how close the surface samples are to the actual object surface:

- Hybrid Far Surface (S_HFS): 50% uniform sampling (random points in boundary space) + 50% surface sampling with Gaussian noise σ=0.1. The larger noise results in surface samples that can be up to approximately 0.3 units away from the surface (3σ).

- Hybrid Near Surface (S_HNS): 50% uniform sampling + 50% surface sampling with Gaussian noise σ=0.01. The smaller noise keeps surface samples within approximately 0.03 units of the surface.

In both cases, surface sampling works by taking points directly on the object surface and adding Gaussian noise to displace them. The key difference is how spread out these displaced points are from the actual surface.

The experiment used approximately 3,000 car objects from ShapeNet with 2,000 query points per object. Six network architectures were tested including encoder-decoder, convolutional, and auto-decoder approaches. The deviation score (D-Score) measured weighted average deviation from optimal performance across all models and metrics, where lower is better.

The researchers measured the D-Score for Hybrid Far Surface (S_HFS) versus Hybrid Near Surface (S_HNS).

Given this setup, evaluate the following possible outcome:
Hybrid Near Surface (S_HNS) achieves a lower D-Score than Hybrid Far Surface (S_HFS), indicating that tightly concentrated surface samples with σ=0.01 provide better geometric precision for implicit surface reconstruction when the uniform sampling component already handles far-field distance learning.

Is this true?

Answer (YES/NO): YES